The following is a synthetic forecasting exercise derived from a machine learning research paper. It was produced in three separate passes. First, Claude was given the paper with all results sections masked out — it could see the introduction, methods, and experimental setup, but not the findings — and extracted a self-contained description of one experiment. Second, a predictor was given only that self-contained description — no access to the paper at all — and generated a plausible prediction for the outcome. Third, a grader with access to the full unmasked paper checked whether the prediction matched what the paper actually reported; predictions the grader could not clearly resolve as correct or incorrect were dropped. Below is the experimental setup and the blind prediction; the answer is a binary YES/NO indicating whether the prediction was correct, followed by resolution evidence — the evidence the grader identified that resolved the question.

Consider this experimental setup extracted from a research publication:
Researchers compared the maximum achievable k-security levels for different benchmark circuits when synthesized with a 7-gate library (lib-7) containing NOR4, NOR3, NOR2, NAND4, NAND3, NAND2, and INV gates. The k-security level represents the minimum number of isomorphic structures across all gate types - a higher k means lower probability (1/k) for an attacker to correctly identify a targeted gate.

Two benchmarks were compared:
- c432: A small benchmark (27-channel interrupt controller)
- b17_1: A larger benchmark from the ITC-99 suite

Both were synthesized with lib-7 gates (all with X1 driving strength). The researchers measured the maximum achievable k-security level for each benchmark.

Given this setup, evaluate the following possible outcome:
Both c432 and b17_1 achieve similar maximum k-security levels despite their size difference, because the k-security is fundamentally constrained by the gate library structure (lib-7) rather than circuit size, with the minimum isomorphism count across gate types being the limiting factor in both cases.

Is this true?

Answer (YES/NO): NO